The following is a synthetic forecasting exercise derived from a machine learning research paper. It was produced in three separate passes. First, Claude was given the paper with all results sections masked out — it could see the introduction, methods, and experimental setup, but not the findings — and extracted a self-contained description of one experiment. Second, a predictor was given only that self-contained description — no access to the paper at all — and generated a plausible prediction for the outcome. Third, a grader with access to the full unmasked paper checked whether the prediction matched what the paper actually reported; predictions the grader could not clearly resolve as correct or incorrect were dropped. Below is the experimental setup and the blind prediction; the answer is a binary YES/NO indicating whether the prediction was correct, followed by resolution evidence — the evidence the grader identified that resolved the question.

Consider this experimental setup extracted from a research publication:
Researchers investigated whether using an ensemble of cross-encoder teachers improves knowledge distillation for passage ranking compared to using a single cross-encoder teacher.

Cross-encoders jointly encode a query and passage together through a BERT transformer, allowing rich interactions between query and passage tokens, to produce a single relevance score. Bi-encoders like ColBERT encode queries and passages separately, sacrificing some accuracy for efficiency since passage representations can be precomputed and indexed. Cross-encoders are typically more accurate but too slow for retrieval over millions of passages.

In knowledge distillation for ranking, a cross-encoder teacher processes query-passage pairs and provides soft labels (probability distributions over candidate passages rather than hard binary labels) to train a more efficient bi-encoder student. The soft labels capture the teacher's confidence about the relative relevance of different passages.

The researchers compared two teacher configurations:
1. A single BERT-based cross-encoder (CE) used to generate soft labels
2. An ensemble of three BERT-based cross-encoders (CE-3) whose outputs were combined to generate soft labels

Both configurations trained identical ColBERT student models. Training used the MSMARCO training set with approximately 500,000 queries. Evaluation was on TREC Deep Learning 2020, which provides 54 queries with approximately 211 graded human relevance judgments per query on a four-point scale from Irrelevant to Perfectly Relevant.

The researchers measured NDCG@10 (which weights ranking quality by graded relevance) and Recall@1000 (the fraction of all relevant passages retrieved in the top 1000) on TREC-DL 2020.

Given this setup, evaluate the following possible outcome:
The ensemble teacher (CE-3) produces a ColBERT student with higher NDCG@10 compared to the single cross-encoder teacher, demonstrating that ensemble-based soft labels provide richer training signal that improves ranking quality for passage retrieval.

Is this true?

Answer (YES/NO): NO